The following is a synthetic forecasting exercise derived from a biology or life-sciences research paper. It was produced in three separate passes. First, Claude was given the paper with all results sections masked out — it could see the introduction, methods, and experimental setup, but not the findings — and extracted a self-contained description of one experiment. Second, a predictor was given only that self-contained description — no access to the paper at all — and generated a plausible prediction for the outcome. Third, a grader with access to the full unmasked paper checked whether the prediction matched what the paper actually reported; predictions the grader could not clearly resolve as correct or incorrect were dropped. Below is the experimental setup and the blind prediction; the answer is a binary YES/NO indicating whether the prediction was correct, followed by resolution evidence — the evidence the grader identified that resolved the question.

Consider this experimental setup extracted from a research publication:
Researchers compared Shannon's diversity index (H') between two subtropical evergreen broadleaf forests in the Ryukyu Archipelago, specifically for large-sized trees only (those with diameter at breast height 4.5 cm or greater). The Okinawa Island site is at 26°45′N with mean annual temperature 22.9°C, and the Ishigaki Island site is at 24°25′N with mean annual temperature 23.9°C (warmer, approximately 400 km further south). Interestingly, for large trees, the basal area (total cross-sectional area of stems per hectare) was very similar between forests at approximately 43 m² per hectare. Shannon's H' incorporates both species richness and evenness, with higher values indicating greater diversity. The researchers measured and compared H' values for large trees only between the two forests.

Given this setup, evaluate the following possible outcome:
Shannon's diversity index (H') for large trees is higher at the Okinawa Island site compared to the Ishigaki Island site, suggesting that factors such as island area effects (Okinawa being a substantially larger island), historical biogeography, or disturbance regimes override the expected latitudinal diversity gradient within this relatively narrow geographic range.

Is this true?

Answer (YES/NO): NO